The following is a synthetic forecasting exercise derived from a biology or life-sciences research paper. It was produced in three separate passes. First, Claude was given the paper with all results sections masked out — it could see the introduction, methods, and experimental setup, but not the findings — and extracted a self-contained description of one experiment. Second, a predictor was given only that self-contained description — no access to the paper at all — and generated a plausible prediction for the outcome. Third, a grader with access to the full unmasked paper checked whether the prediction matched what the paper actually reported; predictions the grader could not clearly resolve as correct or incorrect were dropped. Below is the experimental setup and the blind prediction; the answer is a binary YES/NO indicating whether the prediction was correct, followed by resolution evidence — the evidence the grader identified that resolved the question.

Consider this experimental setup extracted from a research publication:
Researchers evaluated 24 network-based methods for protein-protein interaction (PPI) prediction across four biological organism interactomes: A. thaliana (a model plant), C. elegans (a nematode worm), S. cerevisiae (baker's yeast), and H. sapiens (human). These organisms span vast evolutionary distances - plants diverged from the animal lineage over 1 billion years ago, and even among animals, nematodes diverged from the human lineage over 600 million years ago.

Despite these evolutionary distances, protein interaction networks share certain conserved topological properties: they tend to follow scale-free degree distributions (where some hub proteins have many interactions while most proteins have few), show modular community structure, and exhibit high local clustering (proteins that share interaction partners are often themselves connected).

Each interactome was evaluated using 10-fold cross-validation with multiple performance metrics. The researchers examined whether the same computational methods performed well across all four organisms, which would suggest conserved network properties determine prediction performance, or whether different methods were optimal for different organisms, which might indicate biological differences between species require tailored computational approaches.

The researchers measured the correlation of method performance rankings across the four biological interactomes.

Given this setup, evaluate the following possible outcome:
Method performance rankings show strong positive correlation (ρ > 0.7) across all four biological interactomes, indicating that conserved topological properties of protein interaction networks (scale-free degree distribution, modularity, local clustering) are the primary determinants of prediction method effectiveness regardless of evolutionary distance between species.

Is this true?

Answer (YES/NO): NO